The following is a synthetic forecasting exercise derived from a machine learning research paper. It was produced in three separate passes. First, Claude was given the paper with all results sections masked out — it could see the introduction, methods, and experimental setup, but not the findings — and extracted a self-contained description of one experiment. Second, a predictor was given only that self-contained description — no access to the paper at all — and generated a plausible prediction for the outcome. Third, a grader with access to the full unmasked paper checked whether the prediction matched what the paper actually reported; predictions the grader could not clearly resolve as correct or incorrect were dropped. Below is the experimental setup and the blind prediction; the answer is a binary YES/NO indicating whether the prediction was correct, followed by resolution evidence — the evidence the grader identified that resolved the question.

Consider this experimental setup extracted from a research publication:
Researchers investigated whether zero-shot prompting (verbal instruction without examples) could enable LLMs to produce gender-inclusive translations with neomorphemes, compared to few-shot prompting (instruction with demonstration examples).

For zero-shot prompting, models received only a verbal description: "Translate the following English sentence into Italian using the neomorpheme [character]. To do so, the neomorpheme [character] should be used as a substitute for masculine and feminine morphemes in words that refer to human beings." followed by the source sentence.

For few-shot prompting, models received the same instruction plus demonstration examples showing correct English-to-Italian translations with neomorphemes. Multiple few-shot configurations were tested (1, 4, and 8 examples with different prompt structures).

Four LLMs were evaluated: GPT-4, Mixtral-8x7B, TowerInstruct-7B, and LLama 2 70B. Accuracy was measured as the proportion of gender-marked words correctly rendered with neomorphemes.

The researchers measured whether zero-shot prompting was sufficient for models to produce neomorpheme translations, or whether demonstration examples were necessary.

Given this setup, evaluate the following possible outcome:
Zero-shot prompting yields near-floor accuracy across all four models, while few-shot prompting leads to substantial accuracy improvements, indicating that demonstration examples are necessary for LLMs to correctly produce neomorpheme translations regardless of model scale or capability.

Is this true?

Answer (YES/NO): NO